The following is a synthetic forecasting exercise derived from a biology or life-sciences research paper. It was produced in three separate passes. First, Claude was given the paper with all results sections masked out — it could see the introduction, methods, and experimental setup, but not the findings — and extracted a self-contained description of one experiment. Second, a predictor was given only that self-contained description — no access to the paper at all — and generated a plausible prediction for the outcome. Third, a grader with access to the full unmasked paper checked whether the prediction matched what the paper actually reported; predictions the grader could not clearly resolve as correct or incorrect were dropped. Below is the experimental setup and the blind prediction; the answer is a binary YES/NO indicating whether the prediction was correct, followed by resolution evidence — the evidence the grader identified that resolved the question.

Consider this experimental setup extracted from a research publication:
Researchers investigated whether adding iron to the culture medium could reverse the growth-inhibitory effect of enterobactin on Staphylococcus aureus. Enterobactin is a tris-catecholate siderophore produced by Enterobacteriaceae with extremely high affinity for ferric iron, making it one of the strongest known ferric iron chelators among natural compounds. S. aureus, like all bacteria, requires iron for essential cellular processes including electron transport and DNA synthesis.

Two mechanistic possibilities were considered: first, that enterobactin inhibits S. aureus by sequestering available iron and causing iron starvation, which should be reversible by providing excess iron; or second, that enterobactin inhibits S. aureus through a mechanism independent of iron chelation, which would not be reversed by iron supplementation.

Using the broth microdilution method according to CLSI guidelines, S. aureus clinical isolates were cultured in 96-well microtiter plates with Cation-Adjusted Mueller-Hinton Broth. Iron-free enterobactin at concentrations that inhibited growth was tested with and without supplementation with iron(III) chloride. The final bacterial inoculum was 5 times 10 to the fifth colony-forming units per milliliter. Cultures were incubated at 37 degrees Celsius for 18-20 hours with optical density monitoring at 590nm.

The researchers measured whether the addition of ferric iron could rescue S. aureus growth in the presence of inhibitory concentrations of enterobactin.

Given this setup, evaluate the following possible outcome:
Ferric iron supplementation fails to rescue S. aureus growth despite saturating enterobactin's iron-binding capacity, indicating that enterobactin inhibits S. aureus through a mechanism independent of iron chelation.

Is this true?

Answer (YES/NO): NO